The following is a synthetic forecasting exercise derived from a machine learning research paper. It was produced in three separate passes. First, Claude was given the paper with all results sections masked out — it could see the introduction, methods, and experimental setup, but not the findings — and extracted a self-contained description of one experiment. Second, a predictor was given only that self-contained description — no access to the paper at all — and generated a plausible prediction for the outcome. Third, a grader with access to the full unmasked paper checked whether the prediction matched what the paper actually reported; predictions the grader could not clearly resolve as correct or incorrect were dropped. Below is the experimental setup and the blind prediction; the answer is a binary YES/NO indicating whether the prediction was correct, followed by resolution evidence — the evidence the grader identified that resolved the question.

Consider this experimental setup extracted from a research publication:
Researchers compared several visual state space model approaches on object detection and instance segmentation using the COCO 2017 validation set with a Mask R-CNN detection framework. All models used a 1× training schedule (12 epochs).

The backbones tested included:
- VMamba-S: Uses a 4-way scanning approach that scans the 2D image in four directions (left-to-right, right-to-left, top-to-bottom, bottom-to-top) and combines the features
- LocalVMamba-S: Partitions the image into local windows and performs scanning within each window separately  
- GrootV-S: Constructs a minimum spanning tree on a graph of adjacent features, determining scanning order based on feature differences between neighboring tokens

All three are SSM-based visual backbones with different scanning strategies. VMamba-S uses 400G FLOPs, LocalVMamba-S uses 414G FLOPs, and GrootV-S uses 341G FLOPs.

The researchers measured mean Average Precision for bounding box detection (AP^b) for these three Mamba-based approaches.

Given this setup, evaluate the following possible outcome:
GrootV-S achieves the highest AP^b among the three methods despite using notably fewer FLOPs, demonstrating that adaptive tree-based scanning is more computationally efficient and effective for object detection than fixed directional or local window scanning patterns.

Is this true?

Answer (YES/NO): YES